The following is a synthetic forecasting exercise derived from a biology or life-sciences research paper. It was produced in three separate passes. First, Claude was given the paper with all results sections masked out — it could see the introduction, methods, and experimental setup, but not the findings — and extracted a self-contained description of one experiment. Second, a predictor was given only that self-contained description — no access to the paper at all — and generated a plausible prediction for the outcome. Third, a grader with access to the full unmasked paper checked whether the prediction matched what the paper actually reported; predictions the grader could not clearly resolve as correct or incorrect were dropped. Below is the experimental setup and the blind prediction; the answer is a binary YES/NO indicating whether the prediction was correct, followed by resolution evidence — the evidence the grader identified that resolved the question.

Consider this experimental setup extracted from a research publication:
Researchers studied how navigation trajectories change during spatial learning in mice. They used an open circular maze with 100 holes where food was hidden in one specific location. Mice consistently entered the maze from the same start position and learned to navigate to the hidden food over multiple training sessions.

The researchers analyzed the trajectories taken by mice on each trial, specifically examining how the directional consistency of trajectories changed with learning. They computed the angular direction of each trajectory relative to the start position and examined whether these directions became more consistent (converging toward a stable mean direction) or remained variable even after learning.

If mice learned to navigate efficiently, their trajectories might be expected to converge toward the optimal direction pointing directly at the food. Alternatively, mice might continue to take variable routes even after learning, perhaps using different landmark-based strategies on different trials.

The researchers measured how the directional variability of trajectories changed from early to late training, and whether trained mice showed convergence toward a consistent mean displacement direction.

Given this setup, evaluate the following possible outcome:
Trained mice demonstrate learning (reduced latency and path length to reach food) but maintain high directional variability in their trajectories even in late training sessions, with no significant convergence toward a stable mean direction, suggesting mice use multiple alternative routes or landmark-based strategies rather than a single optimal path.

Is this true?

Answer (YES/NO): NO